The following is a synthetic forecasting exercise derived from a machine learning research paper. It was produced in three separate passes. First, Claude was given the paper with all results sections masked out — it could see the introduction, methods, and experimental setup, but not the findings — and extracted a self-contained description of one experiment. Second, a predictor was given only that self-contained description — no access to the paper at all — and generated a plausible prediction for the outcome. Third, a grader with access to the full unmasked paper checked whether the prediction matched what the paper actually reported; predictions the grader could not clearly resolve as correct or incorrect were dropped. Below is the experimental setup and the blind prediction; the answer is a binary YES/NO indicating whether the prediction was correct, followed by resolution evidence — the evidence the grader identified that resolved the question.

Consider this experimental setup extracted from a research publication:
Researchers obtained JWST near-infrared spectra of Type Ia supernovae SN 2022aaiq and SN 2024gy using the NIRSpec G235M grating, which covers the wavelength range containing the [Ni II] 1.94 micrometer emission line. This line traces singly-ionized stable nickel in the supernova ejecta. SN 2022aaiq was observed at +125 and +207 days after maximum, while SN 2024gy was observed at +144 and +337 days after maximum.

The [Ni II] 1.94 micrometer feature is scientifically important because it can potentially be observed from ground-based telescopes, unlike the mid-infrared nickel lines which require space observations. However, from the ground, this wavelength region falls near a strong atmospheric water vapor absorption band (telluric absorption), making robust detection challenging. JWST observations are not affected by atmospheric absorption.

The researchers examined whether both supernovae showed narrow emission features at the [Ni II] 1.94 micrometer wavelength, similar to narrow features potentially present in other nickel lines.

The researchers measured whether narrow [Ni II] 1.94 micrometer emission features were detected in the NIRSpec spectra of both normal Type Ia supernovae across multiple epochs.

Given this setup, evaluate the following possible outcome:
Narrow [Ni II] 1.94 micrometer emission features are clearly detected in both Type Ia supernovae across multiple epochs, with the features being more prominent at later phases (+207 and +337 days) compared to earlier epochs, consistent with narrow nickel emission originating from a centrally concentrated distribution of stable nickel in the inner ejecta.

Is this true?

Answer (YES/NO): NO